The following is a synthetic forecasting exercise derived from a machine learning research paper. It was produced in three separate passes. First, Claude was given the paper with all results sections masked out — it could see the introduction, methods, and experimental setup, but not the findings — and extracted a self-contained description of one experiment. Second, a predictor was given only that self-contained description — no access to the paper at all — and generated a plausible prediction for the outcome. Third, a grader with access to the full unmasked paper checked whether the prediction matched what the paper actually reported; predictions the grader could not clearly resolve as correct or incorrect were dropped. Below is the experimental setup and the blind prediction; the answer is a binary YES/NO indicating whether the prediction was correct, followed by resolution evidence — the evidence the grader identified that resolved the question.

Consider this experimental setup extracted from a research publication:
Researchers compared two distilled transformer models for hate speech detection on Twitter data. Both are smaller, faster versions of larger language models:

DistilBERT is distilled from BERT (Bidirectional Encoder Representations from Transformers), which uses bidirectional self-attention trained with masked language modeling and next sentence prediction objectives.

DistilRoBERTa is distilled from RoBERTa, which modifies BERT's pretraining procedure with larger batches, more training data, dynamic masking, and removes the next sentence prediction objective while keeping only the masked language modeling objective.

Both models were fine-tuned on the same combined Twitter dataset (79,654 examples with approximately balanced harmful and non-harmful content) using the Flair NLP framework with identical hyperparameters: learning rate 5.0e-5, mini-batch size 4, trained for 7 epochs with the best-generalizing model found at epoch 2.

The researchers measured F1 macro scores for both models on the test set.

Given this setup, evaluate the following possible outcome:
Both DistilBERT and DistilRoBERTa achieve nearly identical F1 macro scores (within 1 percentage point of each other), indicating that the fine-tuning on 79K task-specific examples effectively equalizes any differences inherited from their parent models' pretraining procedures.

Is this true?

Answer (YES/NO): YES